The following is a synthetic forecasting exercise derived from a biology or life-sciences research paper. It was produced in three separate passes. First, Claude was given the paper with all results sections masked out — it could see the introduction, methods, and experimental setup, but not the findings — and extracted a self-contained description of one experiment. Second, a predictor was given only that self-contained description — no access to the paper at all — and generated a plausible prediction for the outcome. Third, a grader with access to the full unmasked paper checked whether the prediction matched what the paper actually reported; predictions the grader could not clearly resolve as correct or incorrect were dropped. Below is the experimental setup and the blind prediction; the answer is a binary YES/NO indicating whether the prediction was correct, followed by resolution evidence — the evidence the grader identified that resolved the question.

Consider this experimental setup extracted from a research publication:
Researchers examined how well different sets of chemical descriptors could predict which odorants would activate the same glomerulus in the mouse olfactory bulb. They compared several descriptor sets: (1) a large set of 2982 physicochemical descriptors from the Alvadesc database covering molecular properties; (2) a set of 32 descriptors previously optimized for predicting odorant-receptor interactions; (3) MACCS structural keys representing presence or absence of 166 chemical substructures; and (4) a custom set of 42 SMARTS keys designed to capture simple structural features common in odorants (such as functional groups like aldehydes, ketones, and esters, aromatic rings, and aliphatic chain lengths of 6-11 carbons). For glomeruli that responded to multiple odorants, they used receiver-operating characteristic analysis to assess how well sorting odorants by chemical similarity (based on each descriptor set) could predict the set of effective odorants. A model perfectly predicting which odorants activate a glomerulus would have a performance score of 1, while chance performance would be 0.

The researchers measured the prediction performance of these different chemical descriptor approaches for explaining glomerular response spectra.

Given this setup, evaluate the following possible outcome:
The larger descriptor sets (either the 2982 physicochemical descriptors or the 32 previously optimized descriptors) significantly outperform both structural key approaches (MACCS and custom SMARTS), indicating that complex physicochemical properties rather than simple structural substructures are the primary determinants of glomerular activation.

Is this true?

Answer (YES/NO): NO